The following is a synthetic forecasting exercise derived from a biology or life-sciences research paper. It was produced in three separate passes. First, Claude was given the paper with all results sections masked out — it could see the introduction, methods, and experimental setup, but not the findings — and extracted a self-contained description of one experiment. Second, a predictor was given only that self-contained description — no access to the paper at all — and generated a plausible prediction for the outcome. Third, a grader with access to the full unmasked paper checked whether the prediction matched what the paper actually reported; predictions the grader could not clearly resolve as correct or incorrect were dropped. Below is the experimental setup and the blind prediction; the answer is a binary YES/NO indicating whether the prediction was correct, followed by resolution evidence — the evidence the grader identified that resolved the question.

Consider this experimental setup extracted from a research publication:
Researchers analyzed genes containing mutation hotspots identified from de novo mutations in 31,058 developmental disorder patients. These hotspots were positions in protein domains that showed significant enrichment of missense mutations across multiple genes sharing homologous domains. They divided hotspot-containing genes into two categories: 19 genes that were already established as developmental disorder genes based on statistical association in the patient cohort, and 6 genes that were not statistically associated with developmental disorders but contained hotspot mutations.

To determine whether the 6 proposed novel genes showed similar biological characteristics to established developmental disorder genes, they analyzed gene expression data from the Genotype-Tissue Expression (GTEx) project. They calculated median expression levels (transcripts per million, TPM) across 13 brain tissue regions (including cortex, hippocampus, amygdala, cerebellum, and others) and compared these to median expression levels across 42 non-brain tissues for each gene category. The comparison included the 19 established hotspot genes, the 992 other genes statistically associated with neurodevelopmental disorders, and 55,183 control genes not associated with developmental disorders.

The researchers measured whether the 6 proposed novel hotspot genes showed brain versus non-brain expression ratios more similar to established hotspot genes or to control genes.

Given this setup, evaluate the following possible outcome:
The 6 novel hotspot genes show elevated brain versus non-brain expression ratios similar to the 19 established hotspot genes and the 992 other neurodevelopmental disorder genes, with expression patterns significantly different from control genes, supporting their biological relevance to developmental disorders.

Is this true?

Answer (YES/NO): NO